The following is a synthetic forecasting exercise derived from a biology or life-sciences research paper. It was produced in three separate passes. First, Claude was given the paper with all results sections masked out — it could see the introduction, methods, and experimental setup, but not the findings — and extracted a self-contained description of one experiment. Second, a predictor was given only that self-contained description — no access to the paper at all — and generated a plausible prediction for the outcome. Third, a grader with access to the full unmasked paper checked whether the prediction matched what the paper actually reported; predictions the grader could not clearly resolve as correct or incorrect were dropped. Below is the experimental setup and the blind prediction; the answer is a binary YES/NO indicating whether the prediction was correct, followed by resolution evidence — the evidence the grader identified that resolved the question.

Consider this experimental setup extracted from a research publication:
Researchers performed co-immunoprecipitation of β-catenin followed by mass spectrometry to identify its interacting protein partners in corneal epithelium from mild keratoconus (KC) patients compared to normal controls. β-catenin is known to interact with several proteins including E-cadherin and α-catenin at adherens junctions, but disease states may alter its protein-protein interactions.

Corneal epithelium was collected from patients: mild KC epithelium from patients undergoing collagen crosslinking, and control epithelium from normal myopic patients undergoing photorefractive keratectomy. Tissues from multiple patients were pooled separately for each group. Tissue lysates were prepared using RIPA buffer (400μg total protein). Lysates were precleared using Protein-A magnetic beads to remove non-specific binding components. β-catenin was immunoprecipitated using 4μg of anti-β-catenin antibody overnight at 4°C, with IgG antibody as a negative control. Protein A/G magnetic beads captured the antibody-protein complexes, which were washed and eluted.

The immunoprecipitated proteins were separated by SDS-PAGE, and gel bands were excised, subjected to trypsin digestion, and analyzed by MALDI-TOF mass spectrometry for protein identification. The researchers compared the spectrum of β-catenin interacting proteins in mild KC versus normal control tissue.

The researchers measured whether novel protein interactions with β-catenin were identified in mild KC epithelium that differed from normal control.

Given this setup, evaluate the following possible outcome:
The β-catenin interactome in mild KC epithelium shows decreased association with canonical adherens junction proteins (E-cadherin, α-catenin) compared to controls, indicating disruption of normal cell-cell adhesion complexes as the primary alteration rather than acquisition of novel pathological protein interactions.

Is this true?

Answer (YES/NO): NO